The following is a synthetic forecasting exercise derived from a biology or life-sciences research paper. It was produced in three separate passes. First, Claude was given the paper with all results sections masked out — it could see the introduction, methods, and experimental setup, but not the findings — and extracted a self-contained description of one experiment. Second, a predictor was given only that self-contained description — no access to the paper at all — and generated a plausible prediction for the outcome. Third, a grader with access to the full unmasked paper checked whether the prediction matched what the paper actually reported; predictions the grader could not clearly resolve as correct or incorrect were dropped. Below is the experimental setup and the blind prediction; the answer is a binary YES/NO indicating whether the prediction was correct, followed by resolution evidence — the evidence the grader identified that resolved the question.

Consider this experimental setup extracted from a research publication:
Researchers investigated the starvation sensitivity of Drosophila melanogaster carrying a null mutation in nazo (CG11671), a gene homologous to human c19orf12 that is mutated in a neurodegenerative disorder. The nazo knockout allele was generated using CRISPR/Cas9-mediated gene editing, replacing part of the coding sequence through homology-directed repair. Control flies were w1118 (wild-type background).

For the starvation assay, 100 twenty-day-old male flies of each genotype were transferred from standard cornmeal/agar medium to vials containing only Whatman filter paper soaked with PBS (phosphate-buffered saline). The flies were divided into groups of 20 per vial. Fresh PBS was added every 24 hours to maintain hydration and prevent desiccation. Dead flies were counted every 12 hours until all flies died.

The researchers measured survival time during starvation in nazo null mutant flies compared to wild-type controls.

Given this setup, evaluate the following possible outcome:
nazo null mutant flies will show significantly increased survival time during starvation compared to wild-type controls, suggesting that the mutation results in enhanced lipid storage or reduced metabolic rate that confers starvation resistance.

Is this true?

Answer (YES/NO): NO